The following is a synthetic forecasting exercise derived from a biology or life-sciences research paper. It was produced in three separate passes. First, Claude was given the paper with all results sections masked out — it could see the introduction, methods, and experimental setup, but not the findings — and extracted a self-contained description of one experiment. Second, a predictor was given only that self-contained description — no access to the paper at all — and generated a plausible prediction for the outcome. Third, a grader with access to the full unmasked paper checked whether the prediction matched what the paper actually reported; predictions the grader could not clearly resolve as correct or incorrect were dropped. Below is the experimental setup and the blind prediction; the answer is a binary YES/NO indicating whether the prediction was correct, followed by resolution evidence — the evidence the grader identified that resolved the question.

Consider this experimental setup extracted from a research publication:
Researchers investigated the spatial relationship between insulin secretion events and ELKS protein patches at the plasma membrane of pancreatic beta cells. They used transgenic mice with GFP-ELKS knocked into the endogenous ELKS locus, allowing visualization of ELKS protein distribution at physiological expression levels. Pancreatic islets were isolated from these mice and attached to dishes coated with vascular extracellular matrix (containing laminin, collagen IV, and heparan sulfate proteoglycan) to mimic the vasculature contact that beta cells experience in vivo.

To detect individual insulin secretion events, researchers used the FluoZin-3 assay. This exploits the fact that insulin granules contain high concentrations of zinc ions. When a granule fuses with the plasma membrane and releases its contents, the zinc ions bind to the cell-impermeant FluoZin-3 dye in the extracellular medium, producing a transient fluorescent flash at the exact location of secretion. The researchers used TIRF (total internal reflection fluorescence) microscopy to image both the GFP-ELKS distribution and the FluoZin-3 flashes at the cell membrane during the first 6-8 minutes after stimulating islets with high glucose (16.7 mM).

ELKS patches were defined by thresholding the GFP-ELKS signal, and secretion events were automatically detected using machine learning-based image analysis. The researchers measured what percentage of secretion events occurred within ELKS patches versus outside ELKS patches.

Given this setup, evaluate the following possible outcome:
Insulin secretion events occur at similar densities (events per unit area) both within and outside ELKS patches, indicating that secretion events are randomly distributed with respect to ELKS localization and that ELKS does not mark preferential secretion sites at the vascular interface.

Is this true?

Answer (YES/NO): NO